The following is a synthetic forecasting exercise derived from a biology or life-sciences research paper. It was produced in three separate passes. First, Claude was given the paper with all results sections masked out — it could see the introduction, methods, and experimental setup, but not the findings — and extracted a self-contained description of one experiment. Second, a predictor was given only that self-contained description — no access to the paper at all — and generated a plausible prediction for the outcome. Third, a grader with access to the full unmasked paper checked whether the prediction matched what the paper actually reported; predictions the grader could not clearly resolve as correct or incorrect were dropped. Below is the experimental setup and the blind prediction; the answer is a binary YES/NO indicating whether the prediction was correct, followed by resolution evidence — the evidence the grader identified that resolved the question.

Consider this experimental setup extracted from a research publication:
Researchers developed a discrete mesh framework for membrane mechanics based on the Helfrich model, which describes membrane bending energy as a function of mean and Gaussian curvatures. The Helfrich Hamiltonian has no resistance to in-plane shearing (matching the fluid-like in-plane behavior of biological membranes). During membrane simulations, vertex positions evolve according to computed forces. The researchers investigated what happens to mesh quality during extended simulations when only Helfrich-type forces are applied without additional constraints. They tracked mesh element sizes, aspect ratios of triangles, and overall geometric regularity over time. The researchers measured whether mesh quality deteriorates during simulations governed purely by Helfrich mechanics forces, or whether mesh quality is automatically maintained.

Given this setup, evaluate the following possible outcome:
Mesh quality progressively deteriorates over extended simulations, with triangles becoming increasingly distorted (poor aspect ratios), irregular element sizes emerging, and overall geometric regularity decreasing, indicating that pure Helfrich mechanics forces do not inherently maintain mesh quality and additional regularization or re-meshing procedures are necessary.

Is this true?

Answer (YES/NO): YES